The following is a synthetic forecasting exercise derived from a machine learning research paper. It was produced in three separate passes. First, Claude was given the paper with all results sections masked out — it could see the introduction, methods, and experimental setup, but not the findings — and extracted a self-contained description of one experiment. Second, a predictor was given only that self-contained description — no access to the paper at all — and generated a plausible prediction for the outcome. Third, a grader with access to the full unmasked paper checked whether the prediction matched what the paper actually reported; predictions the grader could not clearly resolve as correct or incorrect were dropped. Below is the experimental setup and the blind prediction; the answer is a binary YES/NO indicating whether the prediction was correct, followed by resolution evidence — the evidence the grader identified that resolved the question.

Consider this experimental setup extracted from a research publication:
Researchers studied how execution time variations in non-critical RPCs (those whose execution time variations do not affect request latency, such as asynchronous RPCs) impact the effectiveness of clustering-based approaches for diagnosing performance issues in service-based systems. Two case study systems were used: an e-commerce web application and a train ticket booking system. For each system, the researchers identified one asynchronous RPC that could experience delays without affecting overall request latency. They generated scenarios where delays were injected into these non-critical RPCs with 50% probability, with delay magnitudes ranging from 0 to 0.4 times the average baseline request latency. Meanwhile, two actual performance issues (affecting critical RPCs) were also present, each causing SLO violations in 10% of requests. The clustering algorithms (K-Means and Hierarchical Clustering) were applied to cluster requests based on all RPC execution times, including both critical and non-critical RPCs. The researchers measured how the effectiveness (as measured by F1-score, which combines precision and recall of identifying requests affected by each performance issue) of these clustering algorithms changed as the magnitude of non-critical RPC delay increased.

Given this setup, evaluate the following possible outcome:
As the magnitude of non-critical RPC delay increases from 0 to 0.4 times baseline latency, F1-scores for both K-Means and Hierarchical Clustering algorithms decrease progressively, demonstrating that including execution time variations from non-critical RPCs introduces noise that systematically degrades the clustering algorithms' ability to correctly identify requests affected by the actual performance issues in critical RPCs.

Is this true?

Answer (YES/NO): YES